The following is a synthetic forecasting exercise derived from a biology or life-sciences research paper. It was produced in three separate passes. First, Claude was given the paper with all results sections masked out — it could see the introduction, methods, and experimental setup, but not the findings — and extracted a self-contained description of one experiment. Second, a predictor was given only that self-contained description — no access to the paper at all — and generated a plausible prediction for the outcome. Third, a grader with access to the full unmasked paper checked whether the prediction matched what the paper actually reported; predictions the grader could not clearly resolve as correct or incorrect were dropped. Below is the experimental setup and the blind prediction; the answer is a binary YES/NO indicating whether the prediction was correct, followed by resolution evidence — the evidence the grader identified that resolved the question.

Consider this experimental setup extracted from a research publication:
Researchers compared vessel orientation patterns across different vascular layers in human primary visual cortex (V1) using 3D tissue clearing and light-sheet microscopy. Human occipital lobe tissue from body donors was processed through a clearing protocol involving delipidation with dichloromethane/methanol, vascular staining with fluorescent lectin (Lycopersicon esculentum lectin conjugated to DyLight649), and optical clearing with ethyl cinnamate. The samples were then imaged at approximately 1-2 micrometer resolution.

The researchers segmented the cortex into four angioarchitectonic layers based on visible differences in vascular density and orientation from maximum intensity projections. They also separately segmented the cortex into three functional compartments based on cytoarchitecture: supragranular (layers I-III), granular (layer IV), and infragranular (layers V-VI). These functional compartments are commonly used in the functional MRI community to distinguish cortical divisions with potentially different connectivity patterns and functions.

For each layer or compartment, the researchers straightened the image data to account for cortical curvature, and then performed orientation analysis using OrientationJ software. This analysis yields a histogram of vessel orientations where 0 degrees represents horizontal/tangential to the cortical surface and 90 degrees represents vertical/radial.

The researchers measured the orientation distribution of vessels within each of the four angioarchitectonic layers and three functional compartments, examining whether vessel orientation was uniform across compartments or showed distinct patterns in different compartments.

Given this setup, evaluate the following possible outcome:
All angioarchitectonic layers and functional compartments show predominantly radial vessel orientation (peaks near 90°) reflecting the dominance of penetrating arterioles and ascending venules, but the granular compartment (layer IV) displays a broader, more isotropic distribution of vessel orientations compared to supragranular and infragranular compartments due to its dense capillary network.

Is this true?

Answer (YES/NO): NO